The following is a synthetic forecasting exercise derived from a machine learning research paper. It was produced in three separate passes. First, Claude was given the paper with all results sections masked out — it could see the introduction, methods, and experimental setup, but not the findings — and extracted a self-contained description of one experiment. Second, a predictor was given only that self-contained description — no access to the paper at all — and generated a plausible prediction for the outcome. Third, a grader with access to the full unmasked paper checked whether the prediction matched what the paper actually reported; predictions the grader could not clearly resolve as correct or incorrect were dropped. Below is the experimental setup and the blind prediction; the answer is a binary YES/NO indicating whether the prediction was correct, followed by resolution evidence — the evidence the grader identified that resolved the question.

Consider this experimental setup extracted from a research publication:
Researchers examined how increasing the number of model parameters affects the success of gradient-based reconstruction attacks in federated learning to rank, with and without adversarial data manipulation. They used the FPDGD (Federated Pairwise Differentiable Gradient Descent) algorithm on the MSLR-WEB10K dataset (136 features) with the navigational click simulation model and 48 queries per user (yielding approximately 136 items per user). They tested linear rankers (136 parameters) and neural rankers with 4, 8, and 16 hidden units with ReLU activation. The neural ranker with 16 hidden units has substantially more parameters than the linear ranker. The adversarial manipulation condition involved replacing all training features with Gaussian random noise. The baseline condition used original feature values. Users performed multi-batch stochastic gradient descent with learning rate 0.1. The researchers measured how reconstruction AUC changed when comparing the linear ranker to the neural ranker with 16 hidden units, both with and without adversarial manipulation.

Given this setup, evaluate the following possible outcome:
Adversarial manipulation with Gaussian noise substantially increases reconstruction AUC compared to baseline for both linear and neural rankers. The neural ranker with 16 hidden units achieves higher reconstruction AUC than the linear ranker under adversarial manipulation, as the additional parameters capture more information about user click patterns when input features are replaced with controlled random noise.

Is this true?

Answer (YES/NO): YES